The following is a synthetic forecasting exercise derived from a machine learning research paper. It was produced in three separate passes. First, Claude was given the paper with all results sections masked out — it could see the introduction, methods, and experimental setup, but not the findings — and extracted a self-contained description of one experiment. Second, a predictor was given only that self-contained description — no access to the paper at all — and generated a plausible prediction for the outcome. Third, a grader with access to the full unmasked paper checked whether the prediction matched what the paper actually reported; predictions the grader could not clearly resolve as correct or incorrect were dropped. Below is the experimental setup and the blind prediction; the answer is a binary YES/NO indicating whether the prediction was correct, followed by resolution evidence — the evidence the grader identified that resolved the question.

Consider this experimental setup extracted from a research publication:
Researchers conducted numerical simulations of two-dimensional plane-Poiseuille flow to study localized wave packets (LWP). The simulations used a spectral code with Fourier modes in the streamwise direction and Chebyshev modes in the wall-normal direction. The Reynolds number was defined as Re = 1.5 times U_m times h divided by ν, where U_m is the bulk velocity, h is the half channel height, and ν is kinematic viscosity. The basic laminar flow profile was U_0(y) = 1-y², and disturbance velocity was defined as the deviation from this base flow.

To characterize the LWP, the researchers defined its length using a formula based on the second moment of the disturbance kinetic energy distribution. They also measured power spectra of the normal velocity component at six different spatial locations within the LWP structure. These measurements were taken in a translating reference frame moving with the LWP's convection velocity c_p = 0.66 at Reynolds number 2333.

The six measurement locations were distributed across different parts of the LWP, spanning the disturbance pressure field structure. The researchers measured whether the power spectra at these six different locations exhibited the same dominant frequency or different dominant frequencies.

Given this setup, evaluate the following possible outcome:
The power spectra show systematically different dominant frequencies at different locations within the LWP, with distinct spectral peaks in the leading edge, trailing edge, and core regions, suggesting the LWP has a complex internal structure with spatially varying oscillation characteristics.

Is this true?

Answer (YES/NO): NO